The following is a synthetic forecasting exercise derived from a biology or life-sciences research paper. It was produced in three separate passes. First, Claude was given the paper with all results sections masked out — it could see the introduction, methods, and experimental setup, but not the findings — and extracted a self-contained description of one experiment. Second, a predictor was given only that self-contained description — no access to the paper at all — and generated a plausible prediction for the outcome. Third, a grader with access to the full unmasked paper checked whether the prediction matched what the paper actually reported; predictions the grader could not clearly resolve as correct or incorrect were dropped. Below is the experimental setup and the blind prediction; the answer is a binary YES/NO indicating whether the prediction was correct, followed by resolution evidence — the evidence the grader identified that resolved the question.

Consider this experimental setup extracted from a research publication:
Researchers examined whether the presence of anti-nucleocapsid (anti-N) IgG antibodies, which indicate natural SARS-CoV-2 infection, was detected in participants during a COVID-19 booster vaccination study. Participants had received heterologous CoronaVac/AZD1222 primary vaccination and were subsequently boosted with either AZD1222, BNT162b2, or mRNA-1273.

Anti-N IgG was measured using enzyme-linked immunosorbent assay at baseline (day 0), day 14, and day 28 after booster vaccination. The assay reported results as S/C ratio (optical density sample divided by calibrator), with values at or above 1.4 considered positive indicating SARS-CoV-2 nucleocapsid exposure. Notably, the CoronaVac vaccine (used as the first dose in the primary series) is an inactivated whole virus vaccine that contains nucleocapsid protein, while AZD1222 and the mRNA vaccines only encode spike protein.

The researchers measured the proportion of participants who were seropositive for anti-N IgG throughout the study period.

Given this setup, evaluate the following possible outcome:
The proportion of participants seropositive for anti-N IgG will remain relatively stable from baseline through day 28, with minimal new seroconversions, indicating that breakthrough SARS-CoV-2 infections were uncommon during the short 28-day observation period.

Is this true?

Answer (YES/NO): YES